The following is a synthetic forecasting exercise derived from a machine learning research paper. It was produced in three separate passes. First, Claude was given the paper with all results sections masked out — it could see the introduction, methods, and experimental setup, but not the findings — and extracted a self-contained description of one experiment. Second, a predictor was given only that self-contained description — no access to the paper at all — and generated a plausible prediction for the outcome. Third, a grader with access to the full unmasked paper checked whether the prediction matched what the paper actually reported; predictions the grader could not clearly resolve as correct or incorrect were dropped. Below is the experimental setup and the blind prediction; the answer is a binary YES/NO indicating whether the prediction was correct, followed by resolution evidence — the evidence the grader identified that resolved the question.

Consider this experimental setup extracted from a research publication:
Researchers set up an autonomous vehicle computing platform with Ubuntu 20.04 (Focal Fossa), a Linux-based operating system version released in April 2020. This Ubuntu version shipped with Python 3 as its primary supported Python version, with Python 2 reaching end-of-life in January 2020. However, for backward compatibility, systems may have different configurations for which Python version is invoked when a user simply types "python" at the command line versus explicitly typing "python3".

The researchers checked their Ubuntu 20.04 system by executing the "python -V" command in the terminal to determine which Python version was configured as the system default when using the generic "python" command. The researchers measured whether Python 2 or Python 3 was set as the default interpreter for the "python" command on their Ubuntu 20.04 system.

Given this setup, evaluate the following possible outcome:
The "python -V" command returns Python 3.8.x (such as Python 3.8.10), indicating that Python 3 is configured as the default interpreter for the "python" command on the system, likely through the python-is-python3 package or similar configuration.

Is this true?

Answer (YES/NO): NO